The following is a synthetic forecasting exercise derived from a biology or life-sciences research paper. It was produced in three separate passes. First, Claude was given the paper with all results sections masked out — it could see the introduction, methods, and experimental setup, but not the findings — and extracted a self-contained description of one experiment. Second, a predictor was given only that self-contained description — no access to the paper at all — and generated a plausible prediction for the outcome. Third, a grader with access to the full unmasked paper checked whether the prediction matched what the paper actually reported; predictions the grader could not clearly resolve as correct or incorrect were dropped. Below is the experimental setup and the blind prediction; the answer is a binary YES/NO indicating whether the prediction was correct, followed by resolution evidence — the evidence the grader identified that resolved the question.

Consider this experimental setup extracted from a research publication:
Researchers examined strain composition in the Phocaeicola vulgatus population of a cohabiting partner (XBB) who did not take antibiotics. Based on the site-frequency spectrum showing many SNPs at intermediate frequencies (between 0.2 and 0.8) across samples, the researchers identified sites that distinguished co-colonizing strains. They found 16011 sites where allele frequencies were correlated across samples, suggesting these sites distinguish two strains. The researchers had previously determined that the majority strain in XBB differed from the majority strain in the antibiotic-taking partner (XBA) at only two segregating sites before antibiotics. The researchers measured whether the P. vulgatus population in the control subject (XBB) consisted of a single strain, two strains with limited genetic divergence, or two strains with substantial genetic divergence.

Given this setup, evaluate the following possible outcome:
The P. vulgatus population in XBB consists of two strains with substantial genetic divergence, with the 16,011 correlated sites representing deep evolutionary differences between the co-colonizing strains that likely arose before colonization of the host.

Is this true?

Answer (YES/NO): YES